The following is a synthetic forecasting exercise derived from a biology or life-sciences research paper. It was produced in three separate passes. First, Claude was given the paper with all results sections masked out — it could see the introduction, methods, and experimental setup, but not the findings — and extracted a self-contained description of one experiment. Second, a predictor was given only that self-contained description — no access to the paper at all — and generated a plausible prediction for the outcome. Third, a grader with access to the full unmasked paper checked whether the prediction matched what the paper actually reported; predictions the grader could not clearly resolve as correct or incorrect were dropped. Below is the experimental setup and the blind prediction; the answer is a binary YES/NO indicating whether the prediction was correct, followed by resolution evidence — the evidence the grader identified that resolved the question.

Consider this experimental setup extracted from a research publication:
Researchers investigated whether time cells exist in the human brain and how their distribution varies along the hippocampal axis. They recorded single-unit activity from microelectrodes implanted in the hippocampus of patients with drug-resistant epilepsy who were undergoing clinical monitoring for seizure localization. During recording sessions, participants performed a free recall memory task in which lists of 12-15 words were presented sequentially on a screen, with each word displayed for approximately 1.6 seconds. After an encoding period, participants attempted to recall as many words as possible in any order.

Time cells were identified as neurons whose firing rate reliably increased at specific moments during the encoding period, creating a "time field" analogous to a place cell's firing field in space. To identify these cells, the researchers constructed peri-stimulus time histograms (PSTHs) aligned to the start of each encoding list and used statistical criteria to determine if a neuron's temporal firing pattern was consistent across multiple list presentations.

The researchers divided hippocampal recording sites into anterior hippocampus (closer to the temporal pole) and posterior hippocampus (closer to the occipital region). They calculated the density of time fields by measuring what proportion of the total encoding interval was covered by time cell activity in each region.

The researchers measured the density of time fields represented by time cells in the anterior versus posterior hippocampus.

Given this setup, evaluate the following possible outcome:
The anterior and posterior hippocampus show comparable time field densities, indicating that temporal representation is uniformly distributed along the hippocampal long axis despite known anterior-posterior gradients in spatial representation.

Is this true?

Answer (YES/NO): YES